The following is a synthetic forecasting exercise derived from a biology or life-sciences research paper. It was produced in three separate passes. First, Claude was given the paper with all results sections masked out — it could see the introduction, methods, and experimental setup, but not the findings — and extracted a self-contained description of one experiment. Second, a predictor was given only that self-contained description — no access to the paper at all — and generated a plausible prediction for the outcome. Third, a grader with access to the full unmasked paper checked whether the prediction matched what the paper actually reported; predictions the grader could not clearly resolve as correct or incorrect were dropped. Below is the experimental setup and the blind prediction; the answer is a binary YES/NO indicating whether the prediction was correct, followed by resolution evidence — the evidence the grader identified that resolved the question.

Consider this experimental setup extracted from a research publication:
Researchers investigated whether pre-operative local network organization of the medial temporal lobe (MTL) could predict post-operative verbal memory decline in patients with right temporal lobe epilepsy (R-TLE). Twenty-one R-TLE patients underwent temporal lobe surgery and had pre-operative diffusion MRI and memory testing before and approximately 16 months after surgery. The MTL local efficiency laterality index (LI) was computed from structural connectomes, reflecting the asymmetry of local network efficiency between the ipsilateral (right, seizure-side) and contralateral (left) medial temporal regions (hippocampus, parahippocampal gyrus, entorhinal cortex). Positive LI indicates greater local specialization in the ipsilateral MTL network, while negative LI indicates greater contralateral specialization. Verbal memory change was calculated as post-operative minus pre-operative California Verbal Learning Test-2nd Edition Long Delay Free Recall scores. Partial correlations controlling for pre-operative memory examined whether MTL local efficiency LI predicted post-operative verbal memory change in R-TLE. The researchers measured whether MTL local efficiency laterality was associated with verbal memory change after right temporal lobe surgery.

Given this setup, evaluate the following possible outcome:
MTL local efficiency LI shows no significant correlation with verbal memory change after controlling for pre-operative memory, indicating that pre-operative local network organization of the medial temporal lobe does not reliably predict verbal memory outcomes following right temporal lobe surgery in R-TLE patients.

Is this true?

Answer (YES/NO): YES